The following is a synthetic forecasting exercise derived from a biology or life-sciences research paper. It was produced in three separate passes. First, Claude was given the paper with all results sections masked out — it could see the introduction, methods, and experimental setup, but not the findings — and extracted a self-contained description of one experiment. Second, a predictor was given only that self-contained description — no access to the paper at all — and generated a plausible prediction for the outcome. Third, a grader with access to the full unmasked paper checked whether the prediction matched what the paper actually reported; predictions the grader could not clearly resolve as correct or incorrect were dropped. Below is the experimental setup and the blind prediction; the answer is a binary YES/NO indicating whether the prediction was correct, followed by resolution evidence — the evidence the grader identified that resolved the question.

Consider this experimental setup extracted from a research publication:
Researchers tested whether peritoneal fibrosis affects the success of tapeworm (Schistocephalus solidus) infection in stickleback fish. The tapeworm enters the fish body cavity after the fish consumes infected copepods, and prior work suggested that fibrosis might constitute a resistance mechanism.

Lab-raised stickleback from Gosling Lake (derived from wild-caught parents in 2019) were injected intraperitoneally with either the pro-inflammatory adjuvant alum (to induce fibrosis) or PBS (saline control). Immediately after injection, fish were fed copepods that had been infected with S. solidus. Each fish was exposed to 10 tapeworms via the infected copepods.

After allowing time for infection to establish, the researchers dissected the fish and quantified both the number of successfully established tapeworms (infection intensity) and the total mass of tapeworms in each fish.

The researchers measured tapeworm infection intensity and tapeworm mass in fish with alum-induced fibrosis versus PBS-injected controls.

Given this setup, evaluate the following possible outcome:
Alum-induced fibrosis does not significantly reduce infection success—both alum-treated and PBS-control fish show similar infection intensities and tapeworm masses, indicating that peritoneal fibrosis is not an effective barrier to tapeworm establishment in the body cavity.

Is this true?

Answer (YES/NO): NO